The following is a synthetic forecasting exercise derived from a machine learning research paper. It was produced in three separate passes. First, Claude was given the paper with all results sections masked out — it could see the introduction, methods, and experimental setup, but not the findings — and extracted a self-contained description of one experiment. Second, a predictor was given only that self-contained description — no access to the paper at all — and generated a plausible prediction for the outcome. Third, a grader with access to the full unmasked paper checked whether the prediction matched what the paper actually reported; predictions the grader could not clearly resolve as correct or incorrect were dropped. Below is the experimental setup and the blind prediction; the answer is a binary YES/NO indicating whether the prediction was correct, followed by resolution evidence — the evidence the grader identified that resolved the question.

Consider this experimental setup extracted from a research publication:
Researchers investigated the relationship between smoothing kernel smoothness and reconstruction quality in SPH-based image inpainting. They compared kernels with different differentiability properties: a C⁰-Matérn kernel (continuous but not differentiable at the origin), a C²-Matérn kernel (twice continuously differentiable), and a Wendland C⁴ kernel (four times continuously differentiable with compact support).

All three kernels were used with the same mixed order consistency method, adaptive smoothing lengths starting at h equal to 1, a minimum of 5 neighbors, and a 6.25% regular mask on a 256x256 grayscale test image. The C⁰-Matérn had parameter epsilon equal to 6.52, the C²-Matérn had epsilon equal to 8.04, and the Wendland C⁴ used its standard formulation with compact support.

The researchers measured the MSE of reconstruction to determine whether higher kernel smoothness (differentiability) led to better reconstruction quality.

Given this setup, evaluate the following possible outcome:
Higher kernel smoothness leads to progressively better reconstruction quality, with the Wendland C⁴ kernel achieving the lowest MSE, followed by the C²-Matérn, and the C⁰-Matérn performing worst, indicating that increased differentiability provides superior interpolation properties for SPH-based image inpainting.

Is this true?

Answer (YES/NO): NO